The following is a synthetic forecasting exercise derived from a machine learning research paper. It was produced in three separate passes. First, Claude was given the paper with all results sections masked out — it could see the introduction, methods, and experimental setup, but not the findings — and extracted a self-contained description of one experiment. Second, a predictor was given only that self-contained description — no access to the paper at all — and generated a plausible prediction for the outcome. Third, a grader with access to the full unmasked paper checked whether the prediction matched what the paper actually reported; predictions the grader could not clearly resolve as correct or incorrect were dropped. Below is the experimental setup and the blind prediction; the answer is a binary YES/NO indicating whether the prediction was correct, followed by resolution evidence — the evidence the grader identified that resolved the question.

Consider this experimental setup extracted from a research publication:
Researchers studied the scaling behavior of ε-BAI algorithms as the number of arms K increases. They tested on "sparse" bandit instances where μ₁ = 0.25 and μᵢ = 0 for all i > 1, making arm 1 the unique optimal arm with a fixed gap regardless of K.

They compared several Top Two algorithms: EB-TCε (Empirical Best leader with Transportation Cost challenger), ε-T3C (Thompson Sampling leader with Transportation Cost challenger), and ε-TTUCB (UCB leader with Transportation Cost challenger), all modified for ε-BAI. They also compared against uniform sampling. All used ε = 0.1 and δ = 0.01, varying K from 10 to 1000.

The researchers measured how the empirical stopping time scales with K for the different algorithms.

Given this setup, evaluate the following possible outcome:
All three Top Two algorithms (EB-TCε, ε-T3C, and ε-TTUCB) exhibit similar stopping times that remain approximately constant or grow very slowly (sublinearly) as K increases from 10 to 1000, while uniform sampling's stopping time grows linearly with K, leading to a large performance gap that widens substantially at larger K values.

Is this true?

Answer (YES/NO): NO